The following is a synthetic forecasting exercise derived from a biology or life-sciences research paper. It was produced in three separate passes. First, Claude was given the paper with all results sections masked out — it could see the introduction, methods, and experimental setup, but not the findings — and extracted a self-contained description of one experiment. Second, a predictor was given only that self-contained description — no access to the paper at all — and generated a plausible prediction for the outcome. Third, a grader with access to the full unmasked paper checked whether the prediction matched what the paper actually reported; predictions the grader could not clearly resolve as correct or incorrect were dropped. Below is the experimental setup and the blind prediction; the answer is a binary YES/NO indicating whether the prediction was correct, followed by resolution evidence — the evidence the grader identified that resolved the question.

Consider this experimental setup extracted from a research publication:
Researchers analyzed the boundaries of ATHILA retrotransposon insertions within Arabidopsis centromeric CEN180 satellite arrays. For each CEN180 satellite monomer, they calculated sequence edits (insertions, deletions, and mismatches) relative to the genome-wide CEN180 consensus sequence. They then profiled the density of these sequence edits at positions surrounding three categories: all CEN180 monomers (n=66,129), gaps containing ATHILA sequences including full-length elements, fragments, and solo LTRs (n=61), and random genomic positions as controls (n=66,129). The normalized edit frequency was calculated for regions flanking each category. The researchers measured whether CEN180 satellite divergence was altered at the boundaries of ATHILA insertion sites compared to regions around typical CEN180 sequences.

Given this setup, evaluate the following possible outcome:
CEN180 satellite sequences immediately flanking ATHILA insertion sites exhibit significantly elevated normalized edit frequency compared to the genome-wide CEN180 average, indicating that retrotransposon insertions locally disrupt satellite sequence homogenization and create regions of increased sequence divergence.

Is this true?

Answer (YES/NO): YES